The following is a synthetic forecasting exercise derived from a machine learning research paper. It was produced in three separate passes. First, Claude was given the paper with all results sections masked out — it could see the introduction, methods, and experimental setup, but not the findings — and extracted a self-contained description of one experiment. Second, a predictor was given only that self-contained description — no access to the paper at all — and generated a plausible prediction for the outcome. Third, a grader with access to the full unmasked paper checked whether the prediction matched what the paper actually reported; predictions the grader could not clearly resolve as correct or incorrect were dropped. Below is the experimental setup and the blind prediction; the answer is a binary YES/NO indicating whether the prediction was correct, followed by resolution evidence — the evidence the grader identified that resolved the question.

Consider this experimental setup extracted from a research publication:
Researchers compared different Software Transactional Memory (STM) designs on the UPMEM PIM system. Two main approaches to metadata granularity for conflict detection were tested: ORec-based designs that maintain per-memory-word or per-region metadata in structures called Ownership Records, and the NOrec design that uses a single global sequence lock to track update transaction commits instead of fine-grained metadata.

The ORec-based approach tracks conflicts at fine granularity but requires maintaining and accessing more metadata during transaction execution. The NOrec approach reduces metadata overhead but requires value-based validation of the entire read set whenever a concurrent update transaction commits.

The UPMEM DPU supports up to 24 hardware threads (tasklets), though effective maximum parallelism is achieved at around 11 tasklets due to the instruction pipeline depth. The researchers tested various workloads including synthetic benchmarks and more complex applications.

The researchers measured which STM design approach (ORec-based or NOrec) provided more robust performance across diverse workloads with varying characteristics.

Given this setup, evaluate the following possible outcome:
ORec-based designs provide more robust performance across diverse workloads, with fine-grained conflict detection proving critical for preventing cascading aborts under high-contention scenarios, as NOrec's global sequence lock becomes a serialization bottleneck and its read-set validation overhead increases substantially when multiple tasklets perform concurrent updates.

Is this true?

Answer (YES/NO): NO